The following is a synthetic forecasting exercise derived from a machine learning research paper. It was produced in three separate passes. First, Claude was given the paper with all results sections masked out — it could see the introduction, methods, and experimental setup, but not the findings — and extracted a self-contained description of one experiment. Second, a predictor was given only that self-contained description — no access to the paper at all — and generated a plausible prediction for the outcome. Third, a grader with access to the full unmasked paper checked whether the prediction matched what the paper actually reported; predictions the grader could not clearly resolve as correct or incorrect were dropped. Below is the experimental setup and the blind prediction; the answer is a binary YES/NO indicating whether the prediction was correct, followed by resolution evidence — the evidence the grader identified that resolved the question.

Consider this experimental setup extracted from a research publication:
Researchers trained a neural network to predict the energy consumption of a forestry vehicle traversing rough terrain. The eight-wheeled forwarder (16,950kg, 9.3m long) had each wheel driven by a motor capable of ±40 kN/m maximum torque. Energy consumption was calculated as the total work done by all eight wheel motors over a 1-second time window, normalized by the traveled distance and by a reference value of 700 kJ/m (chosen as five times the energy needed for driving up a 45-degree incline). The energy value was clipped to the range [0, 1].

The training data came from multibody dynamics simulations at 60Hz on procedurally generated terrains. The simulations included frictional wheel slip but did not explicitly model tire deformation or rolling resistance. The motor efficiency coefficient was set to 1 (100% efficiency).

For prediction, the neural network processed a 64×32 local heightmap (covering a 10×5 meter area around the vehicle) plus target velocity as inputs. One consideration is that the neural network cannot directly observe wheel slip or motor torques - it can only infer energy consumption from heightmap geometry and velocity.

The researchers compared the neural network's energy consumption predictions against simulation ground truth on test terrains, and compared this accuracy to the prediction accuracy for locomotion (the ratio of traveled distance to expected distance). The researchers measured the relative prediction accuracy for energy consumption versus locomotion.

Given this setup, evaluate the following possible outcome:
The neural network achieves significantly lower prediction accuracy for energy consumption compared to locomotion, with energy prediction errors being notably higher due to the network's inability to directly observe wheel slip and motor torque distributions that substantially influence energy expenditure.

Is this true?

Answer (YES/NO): NO